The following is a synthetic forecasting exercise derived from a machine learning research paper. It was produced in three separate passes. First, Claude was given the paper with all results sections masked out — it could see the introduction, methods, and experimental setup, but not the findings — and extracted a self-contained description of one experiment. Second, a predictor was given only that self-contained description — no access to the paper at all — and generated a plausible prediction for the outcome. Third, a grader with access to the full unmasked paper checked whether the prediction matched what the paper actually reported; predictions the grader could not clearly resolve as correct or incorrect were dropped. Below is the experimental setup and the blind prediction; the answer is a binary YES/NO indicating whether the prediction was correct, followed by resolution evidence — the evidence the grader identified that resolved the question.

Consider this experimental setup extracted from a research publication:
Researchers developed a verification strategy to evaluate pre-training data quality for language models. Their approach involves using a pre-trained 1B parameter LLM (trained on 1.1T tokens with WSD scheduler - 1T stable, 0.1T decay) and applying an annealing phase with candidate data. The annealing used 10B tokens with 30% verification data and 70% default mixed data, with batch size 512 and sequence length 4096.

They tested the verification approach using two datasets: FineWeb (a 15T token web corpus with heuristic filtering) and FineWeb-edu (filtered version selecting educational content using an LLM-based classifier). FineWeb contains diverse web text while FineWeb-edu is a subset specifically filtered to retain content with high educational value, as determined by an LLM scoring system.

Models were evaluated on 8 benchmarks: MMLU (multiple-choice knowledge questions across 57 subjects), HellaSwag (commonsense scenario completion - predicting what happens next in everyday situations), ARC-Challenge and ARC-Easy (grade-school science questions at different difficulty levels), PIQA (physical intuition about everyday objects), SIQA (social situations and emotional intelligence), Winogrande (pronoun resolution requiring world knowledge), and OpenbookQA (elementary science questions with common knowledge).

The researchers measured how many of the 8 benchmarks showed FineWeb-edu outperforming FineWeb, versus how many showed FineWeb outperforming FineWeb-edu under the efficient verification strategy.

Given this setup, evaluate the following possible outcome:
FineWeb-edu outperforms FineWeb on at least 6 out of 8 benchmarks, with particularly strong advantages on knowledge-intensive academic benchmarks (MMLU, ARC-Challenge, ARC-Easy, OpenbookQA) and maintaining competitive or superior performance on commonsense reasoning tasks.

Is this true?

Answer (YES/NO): NO